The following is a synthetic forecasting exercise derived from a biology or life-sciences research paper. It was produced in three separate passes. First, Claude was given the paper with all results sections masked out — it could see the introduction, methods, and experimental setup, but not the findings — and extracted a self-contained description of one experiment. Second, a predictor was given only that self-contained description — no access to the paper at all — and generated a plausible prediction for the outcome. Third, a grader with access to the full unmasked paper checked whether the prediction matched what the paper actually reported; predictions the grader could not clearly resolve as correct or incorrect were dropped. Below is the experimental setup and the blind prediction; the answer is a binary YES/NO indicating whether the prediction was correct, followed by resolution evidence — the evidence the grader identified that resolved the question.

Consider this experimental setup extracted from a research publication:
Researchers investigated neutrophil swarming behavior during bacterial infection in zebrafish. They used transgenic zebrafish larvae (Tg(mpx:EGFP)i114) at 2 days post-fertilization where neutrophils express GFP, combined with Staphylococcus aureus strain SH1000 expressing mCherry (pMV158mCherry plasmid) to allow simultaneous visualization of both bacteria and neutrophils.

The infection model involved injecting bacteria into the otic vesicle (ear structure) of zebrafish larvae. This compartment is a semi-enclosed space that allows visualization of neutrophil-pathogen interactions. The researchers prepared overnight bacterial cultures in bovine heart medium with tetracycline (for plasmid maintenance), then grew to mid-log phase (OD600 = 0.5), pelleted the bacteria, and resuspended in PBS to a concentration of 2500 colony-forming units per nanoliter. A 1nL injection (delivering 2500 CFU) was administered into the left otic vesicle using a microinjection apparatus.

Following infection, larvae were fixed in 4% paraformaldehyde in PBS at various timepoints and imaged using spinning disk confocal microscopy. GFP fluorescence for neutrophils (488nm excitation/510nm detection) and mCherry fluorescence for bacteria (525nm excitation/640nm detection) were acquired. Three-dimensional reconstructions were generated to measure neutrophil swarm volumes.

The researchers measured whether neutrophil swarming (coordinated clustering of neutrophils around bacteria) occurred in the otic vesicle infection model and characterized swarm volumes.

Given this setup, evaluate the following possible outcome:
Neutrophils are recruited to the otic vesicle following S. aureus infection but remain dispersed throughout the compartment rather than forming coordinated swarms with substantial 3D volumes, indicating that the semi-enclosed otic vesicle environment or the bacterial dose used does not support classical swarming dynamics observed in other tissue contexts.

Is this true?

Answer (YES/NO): NO